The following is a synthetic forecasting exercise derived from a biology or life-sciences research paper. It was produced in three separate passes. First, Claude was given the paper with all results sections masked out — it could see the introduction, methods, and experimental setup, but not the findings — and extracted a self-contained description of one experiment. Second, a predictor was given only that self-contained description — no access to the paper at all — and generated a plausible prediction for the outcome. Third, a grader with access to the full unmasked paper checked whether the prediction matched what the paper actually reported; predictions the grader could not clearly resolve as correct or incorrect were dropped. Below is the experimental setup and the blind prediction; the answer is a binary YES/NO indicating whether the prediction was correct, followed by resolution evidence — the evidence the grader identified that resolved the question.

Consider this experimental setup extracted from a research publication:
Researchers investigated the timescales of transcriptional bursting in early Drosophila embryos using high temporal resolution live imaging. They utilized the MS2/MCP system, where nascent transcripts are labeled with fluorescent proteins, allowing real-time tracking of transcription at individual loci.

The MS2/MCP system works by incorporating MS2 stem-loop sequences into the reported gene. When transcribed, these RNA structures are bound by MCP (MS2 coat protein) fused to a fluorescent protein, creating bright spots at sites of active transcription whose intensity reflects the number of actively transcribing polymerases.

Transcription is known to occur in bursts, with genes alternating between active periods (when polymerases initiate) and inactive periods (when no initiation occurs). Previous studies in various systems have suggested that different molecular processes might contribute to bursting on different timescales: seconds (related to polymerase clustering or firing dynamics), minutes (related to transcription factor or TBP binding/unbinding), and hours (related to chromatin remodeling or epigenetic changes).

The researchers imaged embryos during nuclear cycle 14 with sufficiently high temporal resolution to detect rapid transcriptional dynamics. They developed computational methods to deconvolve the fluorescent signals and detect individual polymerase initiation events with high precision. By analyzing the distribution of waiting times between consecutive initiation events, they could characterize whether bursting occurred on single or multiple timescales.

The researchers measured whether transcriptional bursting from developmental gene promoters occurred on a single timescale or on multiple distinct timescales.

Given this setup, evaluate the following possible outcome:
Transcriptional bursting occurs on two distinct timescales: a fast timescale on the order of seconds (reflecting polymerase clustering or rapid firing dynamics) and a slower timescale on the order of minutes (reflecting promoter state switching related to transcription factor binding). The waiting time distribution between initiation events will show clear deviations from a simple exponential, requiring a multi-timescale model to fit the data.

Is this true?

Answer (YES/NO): YES